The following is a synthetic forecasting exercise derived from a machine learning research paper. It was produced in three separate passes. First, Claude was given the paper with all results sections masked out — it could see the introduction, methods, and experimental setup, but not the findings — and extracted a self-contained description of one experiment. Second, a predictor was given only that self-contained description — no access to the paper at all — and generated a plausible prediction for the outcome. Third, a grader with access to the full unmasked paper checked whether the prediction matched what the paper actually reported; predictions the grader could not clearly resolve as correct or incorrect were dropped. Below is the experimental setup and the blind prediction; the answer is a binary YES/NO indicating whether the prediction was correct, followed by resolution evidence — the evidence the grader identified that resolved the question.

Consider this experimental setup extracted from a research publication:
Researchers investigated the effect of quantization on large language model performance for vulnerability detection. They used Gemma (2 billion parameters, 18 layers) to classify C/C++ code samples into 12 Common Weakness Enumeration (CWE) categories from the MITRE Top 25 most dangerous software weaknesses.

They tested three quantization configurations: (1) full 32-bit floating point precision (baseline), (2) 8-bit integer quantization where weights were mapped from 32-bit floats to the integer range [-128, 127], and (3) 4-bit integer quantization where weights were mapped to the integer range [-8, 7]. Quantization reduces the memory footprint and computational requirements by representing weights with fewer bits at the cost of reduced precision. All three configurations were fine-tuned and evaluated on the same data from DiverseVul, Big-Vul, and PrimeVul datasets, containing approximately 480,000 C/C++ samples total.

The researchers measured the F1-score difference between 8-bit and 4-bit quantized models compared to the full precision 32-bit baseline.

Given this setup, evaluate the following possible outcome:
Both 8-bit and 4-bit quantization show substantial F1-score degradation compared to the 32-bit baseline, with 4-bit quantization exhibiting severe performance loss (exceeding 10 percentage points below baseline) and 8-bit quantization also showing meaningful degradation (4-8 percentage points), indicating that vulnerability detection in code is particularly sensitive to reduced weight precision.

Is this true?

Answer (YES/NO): NO